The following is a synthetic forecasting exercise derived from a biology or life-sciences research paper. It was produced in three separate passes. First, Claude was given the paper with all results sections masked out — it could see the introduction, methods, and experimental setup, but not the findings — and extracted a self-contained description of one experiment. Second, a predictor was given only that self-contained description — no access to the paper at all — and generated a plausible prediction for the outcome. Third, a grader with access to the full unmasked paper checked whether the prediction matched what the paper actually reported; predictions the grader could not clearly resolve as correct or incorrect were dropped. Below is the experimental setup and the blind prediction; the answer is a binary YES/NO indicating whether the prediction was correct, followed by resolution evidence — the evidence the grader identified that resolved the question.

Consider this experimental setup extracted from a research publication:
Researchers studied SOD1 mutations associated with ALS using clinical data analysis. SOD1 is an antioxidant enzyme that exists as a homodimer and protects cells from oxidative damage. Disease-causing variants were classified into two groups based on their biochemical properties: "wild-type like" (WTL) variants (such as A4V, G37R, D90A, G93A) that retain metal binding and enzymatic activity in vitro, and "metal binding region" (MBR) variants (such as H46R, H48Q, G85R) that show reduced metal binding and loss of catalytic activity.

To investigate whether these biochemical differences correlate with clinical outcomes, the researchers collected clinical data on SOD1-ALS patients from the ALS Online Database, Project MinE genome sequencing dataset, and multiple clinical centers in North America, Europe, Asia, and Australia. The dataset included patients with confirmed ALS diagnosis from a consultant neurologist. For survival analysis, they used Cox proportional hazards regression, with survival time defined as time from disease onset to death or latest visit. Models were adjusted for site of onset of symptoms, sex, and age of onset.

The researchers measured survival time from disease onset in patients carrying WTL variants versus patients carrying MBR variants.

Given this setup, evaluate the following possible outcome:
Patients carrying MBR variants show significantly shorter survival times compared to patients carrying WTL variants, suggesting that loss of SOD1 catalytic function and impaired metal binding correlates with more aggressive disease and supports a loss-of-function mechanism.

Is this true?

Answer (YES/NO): NO